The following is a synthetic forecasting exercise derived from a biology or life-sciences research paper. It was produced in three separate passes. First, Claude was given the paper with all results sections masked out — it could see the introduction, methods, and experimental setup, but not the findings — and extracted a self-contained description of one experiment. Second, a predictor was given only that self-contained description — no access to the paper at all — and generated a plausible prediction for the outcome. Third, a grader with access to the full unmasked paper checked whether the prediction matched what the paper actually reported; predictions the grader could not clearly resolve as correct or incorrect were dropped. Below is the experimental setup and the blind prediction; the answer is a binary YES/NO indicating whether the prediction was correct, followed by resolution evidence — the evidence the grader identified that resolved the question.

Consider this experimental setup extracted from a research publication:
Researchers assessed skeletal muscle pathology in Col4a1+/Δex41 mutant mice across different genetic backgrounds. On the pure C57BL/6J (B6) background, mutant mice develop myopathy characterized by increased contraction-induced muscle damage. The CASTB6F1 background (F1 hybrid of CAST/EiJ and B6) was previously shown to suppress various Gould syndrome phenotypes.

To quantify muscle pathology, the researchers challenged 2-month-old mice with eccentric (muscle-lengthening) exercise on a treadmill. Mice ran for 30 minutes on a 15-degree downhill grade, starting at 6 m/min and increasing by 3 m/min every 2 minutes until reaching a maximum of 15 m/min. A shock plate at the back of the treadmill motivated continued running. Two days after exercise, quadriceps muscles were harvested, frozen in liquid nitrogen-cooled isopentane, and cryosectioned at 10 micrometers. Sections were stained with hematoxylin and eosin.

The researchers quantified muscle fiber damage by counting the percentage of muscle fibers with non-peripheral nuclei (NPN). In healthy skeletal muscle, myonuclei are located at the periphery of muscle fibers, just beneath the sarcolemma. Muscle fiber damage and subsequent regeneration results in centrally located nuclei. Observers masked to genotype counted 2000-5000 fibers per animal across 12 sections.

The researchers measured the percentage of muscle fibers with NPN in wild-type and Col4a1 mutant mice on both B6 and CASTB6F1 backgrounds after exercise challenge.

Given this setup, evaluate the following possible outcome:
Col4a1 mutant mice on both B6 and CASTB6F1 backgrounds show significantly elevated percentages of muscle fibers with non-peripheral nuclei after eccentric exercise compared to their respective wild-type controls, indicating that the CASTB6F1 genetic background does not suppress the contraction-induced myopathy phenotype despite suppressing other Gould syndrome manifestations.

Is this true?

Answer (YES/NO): NO